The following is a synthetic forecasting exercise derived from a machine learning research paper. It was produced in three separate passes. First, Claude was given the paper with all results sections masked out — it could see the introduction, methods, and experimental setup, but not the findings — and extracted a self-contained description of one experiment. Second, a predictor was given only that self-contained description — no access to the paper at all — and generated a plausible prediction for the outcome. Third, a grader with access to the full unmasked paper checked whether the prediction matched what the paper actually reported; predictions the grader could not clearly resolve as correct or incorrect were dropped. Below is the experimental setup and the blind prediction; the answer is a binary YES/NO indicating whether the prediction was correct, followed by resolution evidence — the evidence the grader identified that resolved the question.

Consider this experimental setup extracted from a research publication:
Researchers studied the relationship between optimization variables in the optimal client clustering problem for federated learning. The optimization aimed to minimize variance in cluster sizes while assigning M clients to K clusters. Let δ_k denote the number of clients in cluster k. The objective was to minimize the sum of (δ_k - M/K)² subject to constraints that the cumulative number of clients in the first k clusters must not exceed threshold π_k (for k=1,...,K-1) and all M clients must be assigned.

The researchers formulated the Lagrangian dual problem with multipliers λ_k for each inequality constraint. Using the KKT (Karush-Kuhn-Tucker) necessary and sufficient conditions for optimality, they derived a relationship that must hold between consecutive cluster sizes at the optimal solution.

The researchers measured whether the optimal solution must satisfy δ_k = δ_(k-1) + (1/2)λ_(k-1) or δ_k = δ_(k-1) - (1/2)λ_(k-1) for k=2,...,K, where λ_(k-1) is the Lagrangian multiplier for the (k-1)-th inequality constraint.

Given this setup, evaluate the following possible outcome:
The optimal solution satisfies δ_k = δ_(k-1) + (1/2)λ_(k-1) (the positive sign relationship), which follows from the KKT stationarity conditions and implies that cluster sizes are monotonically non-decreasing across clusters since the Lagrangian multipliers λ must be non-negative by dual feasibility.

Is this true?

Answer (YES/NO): YES